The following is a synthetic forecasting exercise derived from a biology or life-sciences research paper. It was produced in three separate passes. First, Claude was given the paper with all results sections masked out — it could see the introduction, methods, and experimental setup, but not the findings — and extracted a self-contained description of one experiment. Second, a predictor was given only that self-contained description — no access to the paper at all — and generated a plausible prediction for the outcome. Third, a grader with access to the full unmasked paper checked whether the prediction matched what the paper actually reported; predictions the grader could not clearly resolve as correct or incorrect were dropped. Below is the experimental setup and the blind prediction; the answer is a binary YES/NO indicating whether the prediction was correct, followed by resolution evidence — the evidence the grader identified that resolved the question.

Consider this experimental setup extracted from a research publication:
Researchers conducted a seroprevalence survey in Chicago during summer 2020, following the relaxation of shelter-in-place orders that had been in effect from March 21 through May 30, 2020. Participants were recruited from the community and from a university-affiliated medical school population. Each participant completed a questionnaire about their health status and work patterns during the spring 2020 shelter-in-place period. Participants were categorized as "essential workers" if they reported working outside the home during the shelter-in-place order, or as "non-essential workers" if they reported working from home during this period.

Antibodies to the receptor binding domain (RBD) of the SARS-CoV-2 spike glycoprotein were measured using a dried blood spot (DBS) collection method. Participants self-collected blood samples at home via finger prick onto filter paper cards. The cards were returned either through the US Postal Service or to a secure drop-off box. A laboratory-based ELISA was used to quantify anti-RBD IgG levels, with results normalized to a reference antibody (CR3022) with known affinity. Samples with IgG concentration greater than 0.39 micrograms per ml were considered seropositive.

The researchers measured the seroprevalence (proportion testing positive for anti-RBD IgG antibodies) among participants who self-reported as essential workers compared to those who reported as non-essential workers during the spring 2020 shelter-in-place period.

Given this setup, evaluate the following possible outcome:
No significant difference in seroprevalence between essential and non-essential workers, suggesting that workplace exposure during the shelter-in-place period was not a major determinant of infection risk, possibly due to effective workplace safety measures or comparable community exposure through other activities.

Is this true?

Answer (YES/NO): YES